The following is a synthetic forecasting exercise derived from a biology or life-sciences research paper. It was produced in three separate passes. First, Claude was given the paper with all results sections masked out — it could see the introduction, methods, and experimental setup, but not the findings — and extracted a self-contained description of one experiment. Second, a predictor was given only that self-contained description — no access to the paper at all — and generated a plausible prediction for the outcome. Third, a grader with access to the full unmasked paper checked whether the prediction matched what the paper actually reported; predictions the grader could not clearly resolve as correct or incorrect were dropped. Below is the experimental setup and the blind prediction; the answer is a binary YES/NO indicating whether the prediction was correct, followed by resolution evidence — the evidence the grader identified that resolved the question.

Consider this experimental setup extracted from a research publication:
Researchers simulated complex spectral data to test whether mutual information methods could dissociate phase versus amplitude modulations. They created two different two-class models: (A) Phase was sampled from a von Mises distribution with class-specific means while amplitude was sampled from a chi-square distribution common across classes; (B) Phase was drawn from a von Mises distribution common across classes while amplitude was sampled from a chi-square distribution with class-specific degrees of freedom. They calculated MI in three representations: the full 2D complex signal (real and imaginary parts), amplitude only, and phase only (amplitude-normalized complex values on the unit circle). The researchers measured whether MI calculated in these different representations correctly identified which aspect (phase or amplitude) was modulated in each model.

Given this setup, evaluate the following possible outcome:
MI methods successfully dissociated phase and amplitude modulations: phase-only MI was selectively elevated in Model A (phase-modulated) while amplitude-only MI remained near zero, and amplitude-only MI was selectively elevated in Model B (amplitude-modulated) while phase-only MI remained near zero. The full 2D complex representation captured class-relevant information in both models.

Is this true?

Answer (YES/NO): YES